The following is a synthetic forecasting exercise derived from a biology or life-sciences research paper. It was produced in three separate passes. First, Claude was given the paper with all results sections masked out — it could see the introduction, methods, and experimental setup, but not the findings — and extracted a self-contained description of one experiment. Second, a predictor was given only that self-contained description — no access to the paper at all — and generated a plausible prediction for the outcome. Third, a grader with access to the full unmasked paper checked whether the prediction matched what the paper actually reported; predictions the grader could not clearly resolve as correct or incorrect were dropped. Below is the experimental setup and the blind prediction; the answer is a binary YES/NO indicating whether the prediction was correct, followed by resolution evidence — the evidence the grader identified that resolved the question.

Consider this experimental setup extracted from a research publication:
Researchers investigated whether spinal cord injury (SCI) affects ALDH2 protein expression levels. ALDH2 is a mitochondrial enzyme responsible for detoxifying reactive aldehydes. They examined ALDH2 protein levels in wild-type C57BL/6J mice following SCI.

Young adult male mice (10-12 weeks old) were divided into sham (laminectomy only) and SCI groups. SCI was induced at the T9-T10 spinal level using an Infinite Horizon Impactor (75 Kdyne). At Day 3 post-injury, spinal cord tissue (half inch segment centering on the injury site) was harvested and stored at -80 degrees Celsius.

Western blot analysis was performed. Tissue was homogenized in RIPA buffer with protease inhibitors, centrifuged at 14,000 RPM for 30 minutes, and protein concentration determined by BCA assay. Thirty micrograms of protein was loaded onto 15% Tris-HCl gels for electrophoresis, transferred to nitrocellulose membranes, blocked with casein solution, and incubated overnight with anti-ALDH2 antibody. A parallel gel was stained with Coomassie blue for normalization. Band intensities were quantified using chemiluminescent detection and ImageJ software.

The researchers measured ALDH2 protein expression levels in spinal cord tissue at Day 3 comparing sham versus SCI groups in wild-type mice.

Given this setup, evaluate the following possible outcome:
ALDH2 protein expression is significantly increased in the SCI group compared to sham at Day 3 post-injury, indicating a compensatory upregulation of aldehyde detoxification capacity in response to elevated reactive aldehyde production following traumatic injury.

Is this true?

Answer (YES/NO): NO